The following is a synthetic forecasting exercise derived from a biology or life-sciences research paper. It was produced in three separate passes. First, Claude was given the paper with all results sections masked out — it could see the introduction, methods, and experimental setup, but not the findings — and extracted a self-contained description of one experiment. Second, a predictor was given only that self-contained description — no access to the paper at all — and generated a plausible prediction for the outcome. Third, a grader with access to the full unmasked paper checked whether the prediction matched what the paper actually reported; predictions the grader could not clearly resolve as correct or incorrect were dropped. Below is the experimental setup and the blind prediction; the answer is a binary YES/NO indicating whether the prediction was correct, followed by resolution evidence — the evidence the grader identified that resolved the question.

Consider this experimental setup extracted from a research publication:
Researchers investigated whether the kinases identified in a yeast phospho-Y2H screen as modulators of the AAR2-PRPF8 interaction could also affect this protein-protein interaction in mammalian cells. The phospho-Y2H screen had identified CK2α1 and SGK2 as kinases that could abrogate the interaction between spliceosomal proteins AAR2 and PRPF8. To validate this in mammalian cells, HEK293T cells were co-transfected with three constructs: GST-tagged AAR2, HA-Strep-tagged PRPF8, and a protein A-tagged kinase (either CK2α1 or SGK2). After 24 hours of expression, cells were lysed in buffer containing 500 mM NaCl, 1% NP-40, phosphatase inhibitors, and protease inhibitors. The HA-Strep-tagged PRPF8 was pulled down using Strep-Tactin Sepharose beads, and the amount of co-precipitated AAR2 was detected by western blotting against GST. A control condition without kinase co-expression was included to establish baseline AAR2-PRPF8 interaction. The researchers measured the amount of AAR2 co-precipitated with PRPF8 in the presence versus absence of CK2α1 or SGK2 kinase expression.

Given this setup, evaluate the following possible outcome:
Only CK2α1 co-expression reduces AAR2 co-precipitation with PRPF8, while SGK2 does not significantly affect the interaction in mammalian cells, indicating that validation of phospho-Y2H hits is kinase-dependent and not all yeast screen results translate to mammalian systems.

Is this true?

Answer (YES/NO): NO